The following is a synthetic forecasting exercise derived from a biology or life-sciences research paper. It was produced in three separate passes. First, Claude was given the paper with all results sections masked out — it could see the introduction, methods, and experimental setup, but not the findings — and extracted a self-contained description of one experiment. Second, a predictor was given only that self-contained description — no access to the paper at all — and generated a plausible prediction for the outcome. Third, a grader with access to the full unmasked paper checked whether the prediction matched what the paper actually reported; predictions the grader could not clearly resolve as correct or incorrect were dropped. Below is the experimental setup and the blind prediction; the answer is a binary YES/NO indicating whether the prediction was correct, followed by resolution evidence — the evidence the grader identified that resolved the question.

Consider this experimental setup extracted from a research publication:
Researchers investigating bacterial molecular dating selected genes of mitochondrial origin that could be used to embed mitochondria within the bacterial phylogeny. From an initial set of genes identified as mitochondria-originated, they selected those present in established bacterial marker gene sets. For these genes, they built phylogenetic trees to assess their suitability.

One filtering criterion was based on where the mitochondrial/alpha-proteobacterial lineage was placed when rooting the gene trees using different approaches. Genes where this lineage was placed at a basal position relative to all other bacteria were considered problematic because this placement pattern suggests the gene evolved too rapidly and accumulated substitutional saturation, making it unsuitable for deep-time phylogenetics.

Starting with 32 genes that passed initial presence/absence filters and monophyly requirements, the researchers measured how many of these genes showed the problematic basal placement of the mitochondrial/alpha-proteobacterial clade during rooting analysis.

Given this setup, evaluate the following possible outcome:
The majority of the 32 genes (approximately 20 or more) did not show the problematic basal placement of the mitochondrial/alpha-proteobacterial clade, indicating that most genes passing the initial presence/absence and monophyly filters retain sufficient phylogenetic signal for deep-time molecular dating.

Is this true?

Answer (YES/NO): YES